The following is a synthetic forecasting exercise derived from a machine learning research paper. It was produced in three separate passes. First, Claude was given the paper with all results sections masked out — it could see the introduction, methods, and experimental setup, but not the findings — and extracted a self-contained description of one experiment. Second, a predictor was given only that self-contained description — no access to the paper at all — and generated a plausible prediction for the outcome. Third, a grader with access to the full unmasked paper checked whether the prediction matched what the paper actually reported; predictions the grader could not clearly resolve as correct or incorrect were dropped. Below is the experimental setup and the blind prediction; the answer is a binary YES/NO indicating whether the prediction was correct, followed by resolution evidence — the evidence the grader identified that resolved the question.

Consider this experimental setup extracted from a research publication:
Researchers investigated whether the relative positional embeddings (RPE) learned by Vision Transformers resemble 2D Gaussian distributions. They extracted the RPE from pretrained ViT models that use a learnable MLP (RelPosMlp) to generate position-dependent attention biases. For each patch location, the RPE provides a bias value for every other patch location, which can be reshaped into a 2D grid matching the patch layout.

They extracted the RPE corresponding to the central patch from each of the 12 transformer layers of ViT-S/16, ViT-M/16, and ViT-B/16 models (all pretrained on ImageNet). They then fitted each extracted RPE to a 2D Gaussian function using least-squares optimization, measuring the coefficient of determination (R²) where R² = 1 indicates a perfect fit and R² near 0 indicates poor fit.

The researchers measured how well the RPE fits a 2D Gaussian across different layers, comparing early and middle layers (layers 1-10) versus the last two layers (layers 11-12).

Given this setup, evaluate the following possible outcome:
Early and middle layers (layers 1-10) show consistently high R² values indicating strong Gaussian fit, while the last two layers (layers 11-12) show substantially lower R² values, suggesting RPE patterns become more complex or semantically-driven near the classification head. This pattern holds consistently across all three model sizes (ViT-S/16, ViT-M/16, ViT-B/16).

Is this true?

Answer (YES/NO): YES